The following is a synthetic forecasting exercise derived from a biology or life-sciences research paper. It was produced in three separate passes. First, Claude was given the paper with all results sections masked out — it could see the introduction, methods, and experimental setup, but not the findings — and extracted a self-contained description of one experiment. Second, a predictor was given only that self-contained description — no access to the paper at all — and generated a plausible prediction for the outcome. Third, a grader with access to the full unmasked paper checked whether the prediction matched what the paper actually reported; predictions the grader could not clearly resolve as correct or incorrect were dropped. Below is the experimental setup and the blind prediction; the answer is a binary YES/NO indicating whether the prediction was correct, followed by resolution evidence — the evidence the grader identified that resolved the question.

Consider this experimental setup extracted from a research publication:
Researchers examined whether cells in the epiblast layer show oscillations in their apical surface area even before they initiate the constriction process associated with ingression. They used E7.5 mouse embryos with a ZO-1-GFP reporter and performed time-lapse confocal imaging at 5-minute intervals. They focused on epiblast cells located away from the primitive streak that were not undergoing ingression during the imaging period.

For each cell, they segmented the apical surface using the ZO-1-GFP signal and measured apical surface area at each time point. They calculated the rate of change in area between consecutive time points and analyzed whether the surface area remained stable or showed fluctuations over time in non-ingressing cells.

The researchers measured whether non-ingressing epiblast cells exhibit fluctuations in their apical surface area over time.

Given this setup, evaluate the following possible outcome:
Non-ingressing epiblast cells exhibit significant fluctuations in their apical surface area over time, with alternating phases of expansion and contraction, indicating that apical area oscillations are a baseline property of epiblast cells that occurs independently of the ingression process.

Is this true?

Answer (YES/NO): YES